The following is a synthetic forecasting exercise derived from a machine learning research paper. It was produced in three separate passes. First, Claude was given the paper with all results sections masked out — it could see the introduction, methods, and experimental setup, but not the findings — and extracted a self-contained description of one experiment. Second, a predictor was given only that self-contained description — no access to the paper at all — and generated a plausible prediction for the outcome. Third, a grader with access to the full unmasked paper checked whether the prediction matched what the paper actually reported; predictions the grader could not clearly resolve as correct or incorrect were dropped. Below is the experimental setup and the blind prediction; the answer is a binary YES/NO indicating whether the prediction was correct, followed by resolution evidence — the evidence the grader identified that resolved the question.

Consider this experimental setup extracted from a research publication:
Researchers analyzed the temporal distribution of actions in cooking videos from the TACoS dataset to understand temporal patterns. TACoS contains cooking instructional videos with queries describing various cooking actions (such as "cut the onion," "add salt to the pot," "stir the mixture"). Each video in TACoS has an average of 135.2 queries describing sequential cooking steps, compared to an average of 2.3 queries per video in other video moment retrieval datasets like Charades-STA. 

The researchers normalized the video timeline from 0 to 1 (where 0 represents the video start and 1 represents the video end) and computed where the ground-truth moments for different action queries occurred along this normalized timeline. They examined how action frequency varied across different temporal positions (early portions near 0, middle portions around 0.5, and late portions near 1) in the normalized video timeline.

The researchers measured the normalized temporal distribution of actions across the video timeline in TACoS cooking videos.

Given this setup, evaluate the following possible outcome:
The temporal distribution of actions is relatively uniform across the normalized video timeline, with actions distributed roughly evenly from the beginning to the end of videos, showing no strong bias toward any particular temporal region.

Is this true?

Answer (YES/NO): NO